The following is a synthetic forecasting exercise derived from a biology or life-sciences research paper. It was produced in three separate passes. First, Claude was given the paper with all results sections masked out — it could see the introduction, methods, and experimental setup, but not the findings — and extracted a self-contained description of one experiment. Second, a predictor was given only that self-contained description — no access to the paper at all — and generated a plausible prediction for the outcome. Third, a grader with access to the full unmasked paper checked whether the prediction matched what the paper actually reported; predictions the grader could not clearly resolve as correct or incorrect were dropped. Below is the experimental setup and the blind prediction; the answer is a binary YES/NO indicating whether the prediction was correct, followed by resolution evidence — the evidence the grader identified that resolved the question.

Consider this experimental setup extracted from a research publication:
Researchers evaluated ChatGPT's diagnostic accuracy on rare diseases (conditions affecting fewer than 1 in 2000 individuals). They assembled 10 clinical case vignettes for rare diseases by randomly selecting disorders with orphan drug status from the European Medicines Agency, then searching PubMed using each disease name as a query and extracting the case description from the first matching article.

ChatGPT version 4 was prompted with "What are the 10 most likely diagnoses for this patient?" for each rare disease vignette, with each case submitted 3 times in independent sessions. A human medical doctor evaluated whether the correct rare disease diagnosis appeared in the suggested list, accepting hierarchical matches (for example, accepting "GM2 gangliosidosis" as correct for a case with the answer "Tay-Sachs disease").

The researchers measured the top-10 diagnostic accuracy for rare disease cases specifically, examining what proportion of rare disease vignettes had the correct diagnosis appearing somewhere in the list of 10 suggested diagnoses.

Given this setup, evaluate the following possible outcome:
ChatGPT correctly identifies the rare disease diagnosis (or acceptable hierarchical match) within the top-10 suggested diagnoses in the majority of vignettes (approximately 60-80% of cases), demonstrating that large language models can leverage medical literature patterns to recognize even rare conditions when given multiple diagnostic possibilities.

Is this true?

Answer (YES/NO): NO